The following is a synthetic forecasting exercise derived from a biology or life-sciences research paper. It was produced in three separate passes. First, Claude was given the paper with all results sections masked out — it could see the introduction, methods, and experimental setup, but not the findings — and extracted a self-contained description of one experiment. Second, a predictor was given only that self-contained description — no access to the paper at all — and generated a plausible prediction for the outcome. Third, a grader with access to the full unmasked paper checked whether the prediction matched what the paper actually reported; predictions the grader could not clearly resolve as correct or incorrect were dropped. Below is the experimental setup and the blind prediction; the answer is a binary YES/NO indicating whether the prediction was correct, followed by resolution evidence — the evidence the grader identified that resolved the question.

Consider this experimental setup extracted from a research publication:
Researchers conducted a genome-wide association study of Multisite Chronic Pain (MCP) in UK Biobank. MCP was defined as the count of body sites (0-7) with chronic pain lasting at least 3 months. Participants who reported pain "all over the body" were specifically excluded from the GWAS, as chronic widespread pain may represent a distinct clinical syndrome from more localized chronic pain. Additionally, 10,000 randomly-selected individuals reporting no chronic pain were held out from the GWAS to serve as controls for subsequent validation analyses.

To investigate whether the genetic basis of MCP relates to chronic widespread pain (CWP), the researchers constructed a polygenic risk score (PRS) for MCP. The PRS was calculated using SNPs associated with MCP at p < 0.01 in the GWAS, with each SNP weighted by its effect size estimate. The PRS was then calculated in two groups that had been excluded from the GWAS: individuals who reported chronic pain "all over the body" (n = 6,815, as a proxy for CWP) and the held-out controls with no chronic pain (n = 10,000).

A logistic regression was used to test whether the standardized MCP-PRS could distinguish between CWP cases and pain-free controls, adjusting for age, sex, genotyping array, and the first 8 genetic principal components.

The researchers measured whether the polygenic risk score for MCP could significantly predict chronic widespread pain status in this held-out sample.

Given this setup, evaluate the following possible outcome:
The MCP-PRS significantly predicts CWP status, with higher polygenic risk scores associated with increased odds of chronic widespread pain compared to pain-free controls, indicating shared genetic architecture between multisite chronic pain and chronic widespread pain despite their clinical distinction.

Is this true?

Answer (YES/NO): YES